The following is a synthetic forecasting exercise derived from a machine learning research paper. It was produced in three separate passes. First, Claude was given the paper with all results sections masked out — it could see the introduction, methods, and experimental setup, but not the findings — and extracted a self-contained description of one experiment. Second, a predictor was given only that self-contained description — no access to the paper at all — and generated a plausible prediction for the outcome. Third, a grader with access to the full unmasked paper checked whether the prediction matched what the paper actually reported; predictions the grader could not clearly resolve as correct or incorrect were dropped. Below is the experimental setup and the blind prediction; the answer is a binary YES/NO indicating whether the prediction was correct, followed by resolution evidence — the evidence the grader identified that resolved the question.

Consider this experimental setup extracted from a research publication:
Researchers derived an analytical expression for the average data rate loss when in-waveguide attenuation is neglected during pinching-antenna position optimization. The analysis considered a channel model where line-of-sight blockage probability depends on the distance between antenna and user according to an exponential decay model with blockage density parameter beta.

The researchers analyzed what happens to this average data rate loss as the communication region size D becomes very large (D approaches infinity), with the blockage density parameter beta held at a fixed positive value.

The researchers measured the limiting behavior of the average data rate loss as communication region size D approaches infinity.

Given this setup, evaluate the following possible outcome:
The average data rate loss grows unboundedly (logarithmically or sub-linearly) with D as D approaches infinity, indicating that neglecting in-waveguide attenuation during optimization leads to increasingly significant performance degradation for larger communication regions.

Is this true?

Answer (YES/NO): NO